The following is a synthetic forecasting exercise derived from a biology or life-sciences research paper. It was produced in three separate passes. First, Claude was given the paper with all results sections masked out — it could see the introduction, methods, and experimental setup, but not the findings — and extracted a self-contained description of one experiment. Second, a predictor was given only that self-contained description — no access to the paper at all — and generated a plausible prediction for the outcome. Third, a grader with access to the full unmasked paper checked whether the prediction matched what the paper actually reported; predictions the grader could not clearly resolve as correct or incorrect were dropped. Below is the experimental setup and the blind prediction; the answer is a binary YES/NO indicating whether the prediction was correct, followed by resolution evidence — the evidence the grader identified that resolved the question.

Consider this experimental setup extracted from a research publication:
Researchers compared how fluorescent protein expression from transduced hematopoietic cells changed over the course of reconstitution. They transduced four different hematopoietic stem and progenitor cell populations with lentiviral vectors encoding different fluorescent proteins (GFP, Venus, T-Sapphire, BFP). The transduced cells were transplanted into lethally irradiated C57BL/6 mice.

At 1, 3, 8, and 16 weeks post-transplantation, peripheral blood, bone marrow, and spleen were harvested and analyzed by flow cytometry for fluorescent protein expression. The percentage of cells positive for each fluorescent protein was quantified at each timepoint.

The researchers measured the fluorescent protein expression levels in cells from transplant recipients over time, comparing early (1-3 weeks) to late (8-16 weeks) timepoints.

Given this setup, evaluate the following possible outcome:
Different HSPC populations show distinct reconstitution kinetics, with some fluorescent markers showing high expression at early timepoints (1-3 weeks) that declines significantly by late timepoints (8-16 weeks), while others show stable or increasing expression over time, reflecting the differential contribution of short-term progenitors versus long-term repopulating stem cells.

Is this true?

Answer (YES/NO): YES